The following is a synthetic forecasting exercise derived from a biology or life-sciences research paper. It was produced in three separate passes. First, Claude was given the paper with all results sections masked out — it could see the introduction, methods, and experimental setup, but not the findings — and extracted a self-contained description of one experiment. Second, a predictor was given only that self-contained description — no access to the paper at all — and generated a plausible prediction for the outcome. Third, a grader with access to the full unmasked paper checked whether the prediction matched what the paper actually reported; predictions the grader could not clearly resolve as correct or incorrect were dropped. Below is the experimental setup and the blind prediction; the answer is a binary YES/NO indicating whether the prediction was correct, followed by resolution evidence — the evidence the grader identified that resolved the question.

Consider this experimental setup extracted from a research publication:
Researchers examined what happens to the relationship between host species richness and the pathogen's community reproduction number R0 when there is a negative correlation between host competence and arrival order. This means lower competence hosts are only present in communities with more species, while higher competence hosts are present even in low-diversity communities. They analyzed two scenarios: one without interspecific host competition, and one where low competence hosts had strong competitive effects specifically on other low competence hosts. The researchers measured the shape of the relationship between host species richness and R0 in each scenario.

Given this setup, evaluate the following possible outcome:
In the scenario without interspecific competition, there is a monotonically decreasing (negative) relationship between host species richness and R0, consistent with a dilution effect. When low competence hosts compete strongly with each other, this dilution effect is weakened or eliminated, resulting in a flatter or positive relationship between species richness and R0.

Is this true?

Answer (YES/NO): NO